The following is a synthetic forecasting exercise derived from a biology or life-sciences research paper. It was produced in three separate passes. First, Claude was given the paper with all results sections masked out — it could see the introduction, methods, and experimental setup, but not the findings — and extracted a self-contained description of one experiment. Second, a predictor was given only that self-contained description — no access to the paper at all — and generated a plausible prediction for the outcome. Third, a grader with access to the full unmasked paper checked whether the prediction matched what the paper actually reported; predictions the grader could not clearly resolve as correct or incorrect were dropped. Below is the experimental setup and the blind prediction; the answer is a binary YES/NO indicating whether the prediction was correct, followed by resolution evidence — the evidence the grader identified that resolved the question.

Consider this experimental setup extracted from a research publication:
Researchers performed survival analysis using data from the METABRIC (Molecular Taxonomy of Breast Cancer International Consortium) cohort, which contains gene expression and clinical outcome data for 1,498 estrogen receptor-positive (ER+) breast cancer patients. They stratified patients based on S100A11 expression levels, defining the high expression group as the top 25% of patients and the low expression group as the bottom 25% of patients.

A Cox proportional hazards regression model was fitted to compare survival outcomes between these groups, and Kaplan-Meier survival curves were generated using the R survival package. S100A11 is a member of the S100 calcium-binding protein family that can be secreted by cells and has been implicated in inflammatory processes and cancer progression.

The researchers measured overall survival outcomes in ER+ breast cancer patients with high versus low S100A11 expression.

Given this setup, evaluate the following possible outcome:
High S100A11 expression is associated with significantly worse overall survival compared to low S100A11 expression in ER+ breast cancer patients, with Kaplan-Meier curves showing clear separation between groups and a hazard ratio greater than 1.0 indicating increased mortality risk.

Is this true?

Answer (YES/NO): YES